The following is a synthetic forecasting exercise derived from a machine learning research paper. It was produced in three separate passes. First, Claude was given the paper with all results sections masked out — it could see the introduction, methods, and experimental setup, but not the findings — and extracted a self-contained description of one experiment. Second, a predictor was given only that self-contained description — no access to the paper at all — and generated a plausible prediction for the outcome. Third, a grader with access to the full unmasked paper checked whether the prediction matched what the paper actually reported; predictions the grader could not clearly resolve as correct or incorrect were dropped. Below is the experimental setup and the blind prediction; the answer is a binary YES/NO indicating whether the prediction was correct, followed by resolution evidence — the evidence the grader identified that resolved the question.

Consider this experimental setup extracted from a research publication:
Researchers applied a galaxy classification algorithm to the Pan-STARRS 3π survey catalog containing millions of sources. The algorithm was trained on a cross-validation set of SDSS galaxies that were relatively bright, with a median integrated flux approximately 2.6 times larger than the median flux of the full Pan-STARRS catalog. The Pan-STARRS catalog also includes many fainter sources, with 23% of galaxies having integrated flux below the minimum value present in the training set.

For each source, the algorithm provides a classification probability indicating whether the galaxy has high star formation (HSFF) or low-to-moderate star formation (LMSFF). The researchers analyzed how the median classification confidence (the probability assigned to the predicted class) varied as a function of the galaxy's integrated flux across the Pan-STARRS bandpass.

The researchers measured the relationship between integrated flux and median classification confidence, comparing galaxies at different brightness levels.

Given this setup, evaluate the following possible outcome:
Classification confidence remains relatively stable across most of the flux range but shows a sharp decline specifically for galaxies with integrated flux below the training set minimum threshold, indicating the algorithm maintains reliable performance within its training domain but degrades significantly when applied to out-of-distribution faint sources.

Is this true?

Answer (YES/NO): NO